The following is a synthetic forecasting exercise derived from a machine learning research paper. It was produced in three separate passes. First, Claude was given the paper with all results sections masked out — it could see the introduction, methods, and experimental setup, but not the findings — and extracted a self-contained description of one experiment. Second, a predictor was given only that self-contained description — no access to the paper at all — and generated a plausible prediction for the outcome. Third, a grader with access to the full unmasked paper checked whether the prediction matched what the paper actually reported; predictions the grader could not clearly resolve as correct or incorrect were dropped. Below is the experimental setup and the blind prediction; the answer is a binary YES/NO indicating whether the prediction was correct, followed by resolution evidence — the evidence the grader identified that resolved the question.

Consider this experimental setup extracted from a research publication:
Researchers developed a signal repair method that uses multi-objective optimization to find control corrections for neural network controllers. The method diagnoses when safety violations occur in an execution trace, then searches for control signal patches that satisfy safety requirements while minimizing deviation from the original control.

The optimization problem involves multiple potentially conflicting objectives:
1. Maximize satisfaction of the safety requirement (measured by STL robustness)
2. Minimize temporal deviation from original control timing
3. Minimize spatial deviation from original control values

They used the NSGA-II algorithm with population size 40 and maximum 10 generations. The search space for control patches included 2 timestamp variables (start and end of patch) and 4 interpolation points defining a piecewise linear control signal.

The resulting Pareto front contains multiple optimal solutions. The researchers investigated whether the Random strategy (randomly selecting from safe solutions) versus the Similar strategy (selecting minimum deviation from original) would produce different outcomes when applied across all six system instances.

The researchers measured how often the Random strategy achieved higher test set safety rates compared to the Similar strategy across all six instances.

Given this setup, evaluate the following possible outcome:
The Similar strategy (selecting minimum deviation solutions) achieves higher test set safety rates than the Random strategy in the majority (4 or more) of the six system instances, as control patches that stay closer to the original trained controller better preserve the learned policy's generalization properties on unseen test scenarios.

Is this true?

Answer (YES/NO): NO